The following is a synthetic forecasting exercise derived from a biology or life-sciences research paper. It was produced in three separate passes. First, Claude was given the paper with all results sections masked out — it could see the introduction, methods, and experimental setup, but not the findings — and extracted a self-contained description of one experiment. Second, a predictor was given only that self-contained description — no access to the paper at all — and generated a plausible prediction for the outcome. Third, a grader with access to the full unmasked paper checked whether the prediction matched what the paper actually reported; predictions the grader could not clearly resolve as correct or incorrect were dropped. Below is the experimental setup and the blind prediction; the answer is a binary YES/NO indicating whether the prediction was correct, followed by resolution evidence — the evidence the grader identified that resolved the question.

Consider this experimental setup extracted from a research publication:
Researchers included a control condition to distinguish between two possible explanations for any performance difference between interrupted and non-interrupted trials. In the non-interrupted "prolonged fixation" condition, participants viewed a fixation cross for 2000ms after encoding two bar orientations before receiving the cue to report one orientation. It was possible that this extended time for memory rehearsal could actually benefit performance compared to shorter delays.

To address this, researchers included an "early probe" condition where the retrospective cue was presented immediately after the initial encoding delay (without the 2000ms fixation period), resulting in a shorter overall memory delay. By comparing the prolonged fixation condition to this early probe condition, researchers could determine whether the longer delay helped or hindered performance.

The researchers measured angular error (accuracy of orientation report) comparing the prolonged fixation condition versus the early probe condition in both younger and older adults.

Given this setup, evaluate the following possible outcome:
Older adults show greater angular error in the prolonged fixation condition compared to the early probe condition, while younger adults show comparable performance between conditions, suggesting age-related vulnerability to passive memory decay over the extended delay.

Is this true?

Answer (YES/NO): NO